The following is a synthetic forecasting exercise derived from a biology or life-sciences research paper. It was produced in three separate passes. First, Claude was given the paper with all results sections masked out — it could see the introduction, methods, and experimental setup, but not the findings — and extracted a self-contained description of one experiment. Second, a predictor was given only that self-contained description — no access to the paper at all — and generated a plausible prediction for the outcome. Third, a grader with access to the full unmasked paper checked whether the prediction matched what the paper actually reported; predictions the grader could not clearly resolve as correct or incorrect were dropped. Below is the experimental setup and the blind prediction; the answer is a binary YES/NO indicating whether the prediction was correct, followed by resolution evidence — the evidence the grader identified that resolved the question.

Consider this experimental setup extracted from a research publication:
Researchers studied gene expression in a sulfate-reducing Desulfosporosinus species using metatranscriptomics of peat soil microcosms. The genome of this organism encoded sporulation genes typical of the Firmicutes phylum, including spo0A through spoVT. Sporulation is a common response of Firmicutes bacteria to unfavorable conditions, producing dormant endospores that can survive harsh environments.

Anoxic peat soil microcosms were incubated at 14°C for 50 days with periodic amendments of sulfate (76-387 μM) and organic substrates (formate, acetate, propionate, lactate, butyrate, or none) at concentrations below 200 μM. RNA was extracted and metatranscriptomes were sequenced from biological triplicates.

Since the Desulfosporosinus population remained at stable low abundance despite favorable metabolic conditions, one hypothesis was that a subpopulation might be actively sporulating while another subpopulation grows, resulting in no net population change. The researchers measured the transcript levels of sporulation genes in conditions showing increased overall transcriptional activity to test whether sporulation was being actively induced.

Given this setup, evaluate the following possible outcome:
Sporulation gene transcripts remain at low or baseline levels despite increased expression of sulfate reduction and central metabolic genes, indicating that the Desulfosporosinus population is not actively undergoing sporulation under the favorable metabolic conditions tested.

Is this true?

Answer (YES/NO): YES